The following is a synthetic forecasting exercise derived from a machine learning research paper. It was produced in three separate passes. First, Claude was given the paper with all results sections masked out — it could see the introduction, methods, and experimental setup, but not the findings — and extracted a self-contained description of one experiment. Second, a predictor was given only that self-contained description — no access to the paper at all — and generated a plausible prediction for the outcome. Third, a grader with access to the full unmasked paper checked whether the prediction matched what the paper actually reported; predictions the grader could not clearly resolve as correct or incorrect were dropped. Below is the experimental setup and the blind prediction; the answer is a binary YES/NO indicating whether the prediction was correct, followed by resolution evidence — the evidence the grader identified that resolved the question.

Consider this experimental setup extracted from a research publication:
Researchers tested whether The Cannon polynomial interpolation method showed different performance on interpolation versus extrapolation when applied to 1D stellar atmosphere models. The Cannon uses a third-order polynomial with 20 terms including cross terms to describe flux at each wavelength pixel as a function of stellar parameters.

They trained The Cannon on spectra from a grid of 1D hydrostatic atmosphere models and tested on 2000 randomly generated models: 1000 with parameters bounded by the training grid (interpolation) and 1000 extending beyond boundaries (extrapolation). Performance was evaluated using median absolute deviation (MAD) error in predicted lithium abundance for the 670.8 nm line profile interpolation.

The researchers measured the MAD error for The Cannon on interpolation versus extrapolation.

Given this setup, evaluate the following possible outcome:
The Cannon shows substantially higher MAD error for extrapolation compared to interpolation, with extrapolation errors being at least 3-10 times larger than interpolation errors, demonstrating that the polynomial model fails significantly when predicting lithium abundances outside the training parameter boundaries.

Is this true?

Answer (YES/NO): NO